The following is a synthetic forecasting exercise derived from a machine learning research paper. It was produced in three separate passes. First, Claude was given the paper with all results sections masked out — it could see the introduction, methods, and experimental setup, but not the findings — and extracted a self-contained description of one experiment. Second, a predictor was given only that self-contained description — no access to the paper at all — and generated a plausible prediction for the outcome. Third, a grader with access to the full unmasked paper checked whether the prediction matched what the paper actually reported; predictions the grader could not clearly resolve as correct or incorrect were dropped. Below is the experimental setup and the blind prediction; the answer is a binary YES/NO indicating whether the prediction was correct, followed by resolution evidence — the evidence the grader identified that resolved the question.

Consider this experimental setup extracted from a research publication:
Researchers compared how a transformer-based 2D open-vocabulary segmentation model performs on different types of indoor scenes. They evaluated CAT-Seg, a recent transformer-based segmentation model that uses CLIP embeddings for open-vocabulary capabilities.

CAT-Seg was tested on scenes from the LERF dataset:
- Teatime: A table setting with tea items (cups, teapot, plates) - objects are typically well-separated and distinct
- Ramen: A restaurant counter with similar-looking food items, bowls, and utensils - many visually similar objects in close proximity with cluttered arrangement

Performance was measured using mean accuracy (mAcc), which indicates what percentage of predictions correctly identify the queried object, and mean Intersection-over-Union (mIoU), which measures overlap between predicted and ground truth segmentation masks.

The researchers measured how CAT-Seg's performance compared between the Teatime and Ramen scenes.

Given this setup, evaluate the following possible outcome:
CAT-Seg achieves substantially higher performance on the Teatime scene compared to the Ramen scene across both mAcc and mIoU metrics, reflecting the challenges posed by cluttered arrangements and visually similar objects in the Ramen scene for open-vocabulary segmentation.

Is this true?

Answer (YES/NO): YES